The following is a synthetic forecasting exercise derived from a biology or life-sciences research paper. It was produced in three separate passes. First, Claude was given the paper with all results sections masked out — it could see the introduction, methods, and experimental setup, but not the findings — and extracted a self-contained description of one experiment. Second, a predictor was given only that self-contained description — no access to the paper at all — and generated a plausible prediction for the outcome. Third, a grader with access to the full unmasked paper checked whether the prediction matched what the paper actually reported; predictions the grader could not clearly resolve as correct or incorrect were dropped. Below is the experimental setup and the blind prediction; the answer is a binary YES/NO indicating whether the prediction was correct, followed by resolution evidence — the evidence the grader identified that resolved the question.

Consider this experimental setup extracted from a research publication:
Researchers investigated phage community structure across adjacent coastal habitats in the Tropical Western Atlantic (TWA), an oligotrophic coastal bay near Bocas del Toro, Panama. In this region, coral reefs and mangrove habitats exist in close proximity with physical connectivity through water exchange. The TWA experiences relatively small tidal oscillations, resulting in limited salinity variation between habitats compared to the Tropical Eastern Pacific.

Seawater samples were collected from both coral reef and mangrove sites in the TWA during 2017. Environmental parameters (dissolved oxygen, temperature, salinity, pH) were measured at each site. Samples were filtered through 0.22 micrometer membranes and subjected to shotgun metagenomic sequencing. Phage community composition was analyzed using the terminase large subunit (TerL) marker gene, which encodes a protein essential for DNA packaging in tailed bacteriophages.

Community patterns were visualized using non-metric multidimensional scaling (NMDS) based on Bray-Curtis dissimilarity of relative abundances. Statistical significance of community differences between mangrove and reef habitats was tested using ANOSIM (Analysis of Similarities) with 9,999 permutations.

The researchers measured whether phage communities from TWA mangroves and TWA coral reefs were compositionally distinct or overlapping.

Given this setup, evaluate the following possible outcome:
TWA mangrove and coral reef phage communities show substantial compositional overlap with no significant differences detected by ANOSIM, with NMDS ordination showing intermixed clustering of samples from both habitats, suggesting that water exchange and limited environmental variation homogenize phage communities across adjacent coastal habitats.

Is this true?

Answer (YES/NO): YES